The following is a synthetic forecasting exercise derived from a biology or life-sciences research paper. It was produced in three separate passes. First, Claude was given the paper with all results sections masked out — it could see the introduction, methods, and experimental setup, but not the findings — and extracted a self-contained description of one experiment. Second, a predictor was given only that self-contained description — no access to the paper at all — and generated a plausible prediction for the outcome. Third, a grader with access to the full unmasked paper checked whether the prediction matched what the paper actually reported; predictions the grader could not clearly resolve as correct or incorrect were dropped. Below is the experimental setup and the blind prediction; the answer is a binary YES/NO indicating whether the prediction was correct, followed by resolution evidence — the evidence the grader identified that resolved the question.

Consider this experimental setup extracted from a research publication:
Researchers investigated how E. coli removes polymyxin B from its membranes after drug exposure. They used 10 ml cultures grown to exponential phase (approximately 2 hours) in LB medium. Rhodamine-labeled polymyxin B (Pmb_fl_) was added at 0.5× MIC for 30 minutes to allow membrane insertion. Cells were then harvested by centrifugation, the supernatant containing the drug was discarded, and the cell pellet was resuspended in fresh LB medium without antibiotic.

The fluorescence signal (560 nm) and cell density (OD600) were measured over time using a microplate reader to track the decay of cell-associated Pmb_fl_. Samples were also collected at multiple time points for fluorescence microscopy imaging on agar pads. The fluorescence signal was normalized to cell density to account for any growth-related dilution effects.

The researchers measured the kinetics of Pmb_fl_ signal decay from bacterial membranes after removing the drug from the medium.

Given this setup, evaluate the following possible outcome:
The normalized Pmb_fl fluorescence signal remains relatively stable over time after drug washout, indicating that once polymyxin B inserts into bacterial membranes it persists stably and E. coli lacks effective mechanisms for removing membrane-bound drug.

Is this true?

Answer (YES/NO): NO